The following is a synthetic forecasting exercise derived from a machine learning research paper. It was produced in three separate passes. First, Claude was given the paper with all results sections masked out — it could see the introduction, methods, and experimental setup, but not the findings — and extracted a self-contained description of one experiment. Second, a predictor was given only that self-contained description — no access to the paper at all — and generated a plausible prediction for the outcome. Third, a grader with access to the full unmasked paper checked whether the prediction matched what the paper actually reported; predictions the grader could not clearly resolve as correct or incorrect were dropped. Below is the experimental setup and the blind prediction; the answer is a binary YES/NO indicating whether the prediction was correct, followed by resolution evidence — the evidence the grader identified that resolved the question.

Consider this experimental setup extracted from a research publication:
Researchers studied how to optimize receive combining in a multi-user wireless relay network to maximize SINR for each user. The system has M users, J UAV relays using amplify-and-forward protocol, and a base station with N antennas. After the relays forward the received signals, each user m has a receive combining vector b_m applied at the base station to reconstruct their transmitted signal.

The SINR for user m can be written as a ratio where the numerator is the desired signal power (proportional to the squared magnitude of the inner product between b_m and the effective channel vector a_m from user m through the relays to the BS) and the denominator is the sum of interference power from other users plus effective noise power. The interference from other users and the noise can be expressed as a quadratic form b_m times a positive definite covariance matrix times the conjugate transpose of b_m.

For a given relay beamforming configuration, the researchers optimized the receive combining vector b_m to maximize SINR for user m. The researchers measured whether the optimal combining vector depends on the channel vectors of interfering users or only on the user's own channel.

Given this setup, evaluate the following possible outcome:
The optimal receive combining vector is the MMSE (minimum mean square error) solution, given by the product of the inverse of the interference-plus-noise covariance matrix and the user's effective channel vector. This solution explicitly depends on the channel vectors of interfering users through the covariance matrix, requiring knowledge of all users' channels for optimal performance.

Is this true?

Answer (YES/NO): YES